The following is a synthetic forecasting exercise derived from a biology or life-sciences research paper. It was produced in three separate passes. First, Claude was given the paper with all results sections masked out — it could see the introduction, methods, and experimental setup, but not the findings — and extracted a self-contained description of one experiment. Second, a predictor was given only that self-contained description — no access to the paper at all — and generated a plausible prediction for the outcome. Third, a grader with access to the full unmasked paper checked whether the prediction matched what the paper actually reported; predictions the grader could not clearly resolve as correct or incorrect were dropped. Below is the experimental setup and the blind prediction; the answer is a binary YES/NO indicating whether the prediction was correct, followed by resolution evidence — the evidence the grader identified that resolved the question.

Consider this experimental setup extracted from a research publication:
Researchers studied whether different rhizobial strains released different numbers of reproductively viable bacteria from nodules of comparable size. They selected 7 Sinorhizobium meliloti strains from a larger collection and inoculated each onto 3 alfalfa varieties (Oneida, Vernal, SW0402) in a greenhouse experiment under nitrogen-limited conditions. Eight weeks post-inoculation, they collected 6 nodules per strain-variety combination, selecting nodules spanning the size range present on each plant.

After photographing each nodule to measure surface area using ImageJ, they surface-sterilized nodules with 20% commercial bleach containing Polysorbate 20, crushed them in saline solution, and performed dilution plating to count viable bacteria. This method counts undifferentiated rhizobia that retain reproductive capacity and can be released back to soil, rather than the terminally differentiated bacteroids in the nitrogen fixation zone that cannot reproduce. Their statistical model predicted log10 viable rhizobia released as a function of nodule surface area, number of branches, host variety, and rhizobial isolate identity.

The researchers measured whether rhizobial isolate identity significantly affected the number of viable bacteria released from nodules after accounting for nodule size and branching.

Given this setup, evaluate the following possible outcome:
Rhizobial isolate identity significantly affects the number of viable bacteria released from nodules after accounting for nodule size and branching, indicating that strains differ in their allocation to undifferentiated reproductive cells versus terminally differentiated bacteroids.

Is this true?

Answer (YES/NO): NO